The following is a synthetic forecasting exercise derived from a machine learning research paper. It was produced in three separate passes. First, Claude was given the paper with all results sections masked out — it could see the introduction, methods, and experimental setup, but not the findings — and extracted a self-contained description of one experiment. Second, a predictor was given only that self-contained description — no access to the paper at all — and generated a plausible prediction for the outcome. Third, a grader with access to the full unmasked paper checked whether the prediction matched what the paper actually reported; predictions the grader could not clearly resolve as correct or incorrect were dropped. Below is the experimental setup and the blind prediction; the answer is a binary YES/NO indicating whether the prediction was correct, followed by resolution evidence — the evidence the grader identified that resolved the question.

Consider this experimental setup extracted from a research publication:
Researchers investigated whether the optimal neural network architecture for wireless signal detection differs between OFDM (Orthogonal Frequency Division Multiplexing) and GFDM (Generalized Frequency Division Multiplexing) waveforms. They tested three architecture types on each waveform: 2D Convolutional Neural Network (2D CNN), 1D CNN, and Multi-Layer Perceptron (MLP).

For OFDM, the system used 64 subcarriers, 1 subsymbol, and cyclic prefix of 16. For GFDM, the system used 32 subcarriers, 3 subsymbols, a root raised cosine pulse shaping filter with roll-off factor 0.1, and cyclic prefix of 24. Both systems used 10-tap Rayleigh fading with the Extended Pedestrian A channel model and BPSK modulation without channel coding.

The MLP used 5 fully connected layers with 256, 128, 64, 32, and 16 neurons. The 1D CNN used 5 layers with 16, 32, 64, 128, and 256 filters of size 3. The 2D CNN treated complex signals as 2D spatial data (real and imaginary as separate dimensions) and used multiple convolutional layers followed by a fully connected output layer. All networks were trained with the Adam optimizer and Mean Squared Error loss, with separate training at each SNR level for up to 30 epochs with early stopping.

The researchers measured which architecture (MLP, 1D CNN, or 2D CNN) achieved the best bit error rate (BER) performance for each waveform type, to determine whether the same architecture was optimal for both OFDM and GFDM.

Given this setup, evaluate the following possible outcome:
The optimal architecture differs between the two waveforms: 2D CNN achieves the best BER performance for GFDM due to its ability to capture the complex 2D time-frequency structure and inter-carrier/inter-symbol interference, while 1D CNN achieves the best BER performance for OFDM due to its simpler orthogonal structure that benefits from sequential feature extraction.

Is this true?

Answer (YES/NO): NO